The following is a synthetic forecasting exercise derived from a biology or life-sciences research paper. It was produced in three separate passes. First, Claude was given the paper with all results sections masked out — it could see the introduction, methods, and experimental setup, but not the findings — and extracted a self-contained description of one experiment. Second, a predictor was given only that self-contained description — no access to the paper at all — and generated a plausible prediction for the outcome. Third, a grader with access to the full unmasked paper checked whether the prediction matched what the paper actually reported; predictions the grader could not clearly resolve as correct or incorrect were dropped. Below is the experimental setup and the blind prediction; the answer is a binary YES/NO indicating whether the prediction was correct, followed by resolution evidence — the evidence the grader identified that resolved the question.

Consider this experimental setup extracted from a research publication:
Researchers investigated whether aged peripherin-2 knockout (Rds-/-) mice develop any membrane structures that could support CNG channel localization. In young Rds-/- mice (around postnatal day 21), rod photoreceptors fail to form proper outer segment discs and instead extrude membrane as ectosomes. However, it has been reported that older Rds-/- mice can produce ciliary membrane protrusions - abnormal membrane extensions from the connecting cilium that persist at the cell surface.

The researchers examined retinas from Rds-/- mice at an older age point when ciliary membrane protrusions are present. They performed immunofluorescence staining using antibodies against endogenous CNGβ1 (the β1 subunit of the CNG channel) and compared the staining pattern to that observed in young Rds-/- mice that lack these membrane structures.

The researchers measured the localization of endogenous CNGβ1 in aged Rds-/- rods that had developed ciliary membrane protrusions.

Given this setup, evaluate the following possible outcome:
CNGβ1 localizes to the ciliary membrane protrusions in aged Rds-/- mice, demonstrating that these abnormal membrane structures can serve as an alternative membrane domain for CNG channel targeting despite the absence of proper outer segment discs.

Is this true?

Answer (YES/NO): YES